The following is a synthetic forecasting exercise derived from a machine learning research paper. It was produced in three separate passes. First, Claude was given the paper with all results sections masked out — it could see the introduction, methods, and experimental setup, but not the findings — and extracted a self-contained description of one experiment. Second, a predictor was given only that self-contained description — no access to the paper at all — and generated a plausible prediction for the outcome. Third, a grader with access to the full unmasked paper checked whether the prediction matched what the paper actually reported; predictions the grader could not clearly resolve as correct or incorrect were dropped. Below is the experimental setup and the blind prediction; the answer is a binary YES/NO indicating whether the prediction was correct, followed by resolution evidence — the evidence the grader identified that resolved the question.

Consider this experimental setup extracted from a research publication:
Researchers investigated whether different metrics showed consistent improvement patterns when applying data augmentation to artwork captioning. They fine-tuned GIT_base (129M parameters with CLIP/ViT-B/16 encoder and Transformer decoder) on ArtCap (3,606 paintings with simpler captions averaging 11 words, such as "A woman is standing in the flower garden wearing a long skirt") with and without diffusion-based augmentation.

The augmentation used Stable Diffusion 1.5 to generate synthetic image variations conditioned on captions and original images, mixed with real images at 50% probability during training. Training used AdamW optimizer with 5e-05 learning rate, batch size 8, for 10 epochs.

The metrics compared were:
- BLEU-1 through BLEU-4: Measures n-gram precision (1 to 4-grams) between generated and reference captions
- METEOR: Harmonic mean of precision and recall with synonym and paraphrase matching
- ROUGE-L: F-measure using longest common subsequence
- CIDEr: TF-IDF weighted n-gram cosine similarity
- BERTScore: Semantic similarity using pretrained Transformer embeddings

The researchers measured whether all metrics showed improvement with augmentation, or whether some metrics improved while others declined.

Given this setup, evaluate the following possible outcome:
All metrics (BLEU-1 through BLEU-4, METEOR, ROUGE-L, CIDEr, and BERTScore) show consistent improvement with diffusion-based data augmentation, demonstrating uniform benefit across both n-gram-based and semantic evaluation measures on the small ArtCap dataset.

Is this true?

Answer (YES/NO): NO